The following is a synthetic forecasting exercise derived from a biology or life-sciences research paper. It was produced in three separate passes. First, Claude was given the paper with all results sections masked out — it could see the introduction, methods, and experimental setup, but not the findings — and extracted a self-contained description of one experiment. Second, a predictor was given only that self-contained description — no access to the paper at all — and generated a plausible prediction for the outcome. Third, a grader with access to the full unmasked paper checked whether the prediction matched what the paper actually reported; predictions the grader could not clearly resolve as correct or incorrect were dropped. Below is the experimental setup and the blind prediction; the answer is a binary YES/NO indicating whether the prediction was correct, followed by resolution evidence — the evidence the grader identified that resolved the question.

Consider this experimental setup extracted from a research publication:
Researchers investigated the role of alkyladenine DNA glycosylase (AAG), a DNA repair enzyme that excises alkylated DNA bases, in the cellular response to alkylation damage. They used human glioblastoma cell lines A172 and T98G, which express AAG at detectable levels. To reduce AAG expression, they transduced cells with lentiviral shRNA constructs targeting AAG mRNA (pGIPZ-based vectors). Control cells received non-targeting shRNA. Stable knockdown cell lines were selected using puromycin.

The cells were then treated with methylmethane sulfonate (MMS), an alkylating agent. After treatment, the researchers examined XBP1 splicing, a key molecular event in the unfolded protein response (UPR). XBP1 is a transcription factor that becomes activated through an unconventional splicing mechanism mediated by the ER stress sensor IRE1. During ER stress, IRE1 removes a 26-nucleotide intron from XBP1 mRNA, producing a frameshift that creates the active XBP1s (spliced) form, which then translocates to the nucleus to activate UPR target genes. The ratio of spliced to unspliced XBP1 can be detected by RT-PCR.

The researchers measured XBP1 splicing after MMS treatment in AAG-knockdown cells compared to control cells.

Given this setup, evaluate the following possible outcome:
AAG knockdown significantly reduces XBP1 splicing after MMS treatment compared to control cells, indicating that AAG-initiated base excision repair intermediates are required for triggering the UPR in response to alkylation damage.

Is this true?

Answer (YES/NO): NO